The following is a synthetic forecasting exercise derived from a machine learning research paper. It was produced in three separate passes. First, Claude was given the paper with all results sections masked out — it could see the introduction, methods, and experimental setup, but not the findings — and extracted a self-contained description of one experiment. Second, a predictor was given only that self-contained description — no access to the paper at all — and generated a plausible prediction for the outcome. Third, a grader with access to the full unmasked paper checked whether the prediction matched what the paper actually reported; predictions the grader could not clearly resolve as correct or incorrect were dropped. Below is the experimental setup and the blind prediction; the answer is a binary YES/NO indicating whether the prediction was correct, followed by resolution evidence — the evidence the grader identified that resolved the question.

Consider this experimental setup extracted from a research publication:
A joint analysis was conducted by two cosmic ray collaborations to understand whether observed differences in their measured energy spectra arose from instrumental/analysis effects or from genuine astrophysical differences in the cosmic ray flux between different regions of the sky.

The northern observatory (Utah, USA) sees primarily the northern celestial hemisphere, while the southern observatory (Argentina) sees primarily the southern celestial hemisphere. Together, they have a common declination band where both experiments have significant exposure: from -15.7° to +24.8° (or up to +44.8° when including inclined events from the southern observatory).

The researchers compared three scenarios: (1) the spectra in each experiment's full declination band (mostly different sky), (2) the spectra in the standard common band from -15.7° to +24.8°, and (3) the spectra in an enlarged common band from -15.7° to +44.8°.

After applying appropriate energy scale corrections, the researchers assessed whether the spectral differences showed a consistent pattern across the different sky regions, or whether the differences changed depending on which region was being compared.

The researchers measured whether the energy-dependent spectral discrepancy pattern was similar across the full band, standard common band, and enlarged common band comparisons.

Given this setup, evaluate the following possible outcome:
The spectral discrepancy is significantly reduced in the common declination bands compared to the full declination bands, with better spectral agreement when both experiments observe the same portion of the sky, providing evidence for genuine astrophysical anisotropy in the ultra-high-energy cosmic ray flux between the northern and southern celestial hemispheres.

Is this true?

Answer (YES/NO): NO